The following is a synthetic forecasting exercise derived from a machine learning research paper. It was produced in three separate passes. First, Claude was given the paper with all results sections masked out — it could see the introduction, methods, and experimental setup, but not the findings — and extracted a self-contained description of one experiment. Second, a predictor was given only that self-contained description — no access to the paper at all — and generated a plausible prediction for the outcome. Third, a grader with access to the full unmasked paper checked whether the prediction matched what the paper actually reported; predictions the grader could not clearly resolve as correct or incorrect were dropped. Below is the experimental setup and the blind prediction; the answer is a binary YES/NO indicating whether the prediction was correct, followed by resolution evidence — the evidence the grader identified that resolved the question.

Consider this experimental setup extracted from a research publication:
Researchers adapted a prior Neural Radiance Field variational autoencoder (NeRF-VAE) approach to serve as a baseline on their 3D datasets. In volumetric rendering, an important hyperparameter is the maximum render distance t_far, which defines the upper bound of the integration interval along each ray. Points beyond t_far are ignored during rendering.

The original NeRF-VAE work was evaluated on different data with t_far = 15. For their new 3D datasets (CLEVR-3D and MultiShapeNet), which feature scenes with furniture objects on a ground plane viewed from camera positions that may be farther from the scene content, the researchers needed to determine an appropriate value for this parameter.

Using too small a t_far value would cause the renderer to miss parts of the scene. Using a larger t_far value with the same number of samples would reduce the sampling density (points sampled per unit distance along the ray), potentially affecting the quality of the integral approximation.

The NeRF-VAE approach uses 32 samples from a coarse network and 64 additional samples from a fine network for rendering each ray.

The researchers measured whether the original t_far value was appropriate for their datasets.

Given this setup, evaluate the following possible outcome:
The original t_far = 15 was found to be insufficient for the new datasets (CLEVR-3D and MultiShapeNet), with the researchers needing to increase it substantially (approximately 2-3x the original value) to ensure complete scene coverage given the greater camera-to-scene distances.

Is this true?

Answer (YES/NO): YES